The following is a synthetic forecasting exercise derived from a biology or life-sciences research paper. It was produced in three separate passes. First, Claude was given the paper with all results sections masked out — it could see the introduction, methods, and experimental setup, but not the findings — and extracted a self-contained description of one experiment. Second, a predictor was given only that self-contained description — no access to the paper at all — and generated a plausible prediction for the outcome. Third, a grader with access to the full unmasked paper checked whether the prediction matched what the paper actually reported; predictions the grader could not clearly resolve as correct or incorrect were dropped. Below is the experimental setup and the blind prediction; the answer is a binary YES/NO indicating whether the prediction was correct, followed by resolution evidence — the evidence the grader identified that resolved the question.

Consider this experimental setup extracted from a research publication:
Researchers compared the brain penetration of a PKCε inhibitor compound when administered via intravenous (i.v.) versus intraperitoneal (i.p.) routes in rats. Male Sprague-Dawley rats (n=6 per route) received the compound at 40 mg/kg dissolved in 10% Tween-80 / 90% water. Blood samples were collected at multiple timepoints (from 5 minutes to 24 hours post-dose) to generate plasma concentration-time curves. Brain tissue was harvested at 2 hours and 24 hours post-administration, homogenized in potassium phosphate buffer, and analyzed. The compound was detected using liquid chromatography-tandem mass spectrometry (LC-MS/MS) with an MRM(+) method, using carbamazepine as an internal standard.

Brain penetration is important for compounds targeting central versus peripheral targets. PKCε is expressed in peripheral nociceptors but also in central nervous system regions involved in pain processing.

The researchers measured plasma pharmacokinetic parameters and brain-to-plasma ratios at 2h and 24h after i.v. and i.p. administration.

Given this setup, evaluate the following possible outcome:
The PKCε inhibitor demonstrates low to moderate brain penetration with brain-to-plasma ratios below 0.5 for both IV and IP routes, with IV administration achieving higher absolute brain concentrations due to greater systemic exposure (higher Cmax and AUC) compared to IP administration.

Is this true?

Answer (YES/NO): NO